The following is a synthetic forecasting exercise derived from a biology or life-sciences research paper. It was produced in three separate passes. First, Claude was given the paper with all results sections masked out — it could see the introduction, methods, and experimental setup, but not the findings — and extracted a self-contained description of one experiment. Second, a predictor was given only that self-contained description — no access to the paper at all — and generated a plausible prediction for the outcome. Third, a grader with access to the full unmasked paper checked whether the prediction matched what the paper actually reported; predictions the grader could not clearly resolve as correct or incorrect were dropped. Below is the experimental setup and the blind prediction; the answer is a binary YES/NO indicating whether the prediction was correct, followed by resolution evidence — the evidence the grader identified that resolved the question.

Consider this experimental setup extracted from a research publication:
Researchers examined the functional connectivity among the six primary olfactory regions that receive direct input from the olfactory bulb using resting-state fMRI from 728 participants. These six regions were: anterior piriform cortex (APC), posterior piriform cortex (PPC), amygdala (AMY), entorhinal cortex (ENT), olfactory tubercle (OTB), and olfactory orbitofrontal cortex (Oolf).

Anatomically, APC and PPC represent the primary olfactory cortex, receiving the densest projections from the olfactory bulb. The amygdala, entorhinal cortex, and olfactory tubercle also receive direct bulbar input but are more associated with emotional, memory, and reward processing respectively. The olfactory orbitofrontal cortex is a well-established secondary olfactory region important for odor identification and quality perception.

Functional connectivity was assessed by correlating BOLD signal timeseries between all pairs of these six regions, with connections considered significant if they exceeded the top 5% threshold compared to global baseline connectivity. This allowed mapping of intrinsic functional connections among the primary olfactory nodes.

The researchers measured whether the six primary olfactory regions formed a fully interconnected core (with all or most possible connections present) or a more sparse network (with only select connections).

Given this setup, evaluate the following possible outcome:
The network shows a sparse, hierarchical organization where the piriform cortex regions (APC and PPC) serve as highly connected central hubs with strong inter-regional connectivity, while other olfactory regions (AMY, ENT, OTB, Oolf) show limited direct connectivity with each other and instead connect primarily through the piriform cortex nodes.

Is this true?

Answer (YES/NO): NO